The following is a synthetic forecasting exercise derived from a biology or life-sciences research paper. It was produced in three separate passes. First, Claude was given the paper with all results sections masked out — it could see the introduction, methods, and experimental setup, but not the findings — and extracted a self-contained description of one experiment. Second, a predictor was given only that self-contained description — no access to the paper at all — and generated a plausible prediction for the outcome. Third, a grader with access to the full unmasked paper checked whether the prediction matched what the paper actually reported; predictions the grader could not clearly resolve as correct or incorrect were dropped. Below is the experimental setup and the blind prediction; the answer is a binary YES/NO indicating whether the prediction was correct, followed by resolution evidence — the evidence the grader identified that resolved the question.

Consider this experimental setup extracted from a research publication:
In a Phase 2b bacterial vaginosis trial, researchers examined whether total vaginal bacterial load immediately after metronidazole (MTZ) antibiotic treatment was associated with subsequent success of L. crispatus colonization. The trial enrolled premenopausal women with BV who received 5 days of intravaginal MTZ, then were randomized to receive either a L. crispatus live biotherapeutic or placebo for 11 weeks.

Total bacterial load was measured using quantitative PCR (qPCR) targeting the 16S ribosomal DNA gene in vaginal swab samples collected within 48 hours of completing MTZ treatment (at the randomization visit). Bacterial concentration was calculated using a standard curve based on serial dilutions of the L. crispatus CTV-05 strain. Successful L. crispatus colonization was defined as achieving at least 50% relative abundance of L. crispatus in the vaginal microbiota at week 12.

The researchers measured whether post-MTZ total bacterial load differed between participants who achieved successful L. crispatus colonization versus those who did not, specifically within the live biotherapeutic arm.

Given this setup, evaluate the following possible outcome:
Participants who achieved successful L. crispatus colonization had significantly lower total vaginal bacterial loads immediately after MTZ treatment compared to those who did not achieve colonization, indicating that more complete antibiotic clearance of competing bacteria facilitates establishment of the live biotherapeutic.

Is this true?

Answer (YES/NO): YES